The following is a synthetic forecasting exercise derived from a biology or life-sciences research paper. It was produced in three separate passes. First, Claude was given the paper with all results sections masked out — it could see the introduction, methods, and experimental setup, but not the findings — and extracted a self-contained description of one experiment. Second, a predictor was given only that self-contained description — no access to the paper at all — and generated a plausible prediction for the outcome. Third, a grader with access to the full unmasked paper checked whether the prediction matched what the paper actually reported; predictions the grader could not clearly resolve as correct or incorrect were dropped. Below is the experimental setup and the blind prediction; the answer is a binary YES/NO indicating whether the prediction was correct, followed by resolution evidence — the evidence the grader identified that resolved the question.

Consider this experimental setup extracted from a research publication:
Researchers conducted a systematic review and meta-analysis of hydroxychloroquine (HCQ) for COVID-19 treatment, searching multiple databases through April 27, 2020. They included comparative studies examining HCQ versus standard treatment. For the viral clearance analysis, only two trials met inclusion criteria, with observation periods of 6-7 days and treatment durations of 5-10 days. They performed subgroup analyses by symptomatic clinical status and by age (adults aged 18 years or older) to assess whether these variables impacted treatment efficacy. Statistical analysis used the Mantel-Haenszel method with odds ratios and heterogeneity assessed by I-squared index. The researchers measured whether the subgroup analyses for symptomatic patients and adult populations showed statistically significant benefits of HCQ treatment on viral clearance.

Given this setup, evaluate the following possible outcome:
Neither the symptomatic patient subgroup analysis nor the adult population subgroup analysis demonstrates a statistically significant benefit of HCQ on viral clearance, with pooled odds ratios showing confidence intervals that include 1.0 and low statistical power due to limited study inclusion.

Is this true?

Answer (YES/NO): YES